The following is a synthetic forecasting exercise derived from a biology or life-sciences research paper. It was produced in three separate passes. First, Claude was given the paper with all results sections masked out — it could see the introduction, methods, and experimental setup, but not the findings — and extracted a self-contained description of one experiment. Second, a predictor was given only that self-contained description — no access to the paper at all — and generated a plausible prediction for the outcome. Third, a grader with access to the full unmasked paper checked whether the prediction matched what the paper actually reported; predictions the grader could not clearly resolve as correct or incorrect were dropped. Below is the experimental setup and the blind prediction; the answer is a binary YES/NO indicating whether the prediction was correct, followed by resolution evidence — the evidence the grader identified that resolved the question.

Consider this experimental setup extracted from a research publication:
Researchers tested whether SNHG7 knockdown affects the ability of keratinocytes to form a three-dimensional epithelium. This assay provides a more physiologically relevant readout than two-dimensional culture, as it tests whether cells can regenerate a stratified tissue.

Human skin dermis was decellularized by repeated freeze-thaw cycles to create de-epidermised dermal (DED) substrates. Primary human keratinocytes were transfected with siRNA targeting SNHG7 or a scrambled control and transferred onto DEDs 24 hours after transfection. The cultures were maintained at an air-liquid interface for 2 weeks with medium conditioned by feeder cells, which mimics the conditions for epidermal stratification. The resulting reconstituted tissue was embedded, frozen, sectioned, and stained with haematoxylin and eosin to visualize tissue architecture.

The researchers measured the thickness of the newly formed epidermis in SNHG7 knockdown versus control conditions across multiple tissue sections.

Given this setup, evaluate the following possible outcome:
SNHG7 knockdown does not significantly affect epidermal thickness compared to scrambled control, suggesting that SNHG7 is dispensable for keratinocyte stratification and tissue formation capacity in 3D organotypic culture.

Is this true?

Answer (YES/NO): NO